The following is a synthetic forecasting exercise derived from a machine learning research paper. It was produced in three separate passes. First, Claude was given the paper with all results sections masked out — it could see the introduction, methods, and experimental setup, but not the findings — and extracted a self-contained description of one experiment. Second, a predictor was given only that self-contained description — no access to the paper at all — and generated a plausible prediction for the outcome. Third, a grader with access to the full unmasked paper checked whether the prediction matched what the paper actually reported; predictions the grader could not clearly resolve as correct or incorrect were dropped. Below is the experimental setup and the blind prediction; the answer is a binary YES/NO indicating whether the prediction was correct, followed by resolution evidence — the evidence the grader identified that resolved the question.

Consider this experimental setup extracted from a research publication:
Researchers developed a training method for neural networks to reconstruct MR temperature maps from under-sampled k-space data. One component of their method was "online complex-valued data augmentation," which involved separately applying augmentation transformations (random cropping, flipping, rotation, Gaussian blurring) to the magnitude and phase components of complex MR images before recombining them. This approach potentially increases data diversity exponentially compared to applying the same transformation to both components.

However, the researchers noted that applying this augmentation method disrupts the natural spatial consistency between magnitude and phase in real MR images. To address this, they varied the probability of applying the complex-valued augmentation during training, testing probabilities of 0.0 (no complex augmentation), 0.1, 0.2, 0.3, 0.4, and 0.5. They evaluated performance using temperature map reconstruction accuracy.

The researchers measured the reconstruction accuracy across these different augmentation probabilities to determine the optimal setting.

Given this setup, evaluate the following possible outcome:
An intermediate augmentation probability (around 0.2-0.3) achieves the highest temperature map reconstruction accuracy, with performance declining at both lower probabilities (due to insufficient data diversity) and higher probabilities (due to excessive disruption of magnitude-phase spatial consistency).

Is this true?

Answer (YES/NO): YES